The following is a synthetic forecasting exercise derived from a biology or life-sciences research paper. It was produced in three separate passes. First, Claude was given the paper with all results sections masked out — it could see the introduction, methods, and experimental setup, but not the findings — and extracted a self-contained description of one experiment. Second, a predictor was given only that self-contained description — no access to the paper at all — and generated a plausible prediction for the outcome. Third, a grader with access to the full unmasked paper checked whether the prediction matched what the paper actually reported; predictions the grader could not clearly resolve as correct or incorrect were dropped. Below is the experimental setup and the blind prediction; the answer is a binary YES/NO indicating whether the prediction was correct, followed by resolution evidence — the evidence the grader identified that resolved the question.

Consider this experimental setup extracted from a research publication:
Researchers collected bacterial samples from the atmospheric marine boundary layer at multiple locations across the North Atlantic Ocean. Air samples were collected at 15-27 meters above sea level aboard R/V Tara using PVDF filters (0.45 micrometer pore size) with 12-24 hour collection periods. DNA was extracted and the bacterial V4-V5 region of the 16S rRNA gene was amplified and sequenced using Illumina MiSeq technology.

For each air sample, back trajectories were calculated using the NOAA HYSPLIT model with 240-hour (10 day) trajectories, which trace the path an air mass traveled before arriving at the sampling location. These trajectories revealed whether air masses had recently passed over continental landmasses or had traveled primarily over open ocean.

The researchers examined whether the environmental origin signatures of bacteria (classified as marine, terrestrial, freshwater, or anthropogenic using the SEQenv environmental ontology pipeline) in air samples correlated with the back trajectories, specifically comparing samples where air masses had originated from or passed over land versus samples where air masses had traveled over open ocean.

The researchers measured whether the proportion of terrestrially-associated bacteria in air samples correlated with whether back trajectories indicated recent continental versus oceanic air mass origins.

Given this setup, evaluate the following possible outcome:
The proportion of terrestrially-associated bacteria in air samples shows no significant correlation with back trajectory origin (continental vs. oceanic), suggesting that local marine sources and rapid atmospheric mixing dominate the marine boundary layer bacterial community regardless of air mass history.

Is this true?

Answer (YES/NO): NO